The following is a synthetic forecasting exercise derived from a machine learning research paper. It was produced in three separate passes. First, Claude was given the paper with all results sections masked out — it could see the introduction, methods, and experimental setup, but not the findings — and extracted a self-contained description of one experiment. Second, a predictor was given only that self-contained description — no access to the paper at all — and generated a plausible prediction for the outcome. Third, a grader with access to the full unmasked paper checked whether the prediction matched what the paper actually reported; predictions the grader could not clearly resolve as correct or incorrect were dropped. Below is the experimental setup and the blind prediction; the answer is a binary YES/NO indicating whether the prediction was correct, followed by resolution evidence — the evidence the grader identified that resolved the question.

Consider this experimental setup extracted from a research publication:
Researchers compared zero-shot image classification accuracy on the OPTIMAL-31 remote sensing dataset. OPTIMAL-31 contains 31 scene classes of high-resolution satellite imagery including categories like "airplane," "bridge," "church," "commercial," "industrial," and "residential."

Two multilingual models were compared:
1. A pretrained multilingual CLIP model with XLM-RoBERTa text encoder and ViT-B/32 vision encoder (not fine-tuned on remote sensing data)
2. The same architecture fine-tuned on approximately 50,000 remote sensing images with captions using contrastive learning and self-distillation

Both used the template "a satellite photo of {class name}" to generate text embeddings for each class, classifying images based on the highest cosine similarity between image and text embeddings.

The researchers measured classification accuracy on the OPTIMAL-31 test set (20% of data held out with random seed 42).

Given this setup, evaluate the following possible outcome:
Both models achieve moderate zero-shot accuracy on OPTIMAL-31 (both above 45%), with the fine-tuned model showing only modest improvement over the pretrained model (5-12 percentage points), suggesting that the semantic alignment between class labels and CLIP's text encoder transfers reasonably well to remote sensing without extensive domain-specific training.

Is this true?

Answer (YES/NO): NO